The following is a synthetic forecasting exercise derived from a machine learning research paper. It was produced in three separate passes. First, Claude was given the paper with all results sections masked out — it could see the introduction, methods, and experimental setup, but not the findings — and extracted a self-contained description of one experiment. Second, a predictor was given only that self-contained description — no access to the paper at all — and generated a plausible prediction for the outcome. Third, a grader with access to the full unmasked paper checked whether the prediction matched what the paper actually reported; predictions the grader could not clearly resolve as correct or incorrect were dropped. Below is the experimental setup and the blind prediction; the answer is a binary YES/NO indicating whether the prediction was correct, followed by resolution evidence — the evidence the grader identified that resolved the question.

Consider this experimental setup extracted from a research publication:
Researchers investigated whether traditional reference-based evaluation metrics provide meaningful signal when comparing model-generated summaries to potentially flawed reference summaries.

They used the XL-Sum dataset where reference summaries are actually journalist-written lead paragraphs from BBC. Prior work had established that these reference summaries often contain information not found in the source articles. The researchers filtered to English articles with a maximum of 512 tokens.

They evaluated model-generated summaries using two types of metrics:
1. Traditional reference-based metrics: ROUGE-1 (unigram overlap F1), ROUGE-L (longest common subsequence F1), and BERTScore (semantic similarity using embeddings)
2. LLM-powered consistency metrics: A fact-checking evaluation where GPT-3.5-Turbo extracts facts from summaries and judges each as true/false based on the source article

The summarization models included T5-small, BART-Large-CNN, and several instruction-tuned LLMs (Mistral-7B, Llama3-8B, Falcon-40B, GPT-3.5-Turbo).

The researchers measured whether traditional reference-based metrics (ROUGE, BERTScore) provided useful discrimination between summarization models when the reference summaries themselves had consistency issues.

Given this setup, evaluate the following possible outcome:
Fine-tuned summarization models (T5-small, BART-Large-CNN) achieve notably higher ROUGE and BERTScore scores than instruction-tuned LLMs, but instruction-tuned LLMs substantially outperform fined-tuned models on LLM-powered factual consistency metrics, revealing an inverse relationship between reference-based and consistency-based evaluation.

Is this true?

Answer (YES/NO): NO